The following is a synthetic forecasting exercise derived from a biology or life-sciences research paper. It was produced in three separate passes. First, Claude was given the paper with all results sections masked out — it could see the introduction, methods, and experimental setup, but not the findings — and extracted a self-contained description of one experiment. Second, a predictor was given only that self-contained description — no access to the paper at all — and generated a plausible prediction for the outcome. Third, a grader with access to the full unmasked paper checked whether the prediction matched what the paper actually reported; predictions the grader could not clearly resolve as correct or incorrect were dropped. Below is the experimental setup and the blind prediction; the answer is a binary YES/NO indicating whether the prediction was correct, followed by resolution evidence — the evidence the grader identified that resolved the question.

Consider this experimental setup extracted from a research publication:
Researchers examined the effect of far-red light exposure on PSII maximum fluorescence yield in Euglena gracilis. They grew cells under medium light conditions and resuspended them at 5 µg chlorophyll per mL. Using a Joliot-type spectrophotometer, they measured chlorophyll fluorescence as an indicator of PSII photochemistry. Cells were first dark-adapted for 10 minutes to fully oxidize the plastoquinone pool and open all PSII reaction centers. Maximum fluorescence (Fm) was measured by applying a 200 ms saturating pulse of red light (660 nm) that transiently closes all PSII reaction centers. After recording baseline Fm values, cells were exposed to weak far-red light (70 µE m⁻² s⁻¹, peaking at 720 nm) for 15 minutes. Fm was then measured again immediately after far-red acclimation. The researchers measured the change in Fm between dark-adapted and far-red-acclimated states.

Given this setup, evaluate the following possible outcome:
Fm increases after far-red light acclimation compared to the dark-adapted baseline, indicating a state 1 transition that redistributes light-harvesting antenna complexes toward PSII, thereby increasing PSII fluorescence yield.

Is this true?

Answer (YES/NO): YES